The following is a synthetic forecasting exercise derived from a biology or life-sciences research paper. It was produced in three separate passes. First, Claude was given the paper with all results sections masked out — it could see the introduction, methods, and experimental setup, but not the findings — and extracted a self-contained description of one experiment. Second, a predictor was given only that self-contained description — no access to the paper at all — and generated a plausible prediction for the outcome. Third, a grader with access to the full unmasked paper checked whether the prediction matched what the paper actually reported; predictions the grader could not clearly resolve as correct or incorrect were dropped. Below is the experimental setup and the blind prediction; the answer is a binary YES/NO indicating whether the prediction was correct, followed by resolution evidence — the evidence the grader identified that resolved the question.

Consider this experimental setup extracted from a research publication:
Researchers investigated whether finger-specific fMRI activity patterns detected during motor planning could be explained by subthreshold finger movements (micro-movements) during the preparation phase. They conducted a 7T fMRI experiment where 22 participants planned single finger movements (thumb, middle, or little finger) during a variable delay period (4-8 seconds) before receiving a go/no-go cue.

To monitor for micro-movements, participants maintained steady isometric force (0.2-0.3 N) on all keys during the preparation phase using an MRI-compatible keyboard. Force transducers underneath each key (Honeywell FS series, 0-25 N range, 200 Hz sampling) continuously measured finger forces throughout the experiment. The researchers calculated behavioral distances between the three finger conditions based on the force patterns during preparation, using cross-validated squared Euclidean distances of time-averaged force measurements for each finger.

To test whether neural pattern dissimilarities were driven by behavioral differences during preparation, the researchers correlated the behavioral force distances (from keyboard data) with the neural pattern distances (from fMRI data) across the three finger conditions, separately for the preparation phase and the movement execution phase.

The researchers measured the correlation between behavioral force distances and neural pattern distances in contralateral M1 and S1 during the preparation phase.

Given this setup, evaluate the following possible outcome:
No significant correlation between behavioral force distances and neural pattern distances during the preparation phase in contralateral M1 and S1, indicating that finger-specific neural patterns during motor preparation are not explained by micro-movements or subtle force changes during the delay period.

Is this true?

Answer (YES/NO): YES